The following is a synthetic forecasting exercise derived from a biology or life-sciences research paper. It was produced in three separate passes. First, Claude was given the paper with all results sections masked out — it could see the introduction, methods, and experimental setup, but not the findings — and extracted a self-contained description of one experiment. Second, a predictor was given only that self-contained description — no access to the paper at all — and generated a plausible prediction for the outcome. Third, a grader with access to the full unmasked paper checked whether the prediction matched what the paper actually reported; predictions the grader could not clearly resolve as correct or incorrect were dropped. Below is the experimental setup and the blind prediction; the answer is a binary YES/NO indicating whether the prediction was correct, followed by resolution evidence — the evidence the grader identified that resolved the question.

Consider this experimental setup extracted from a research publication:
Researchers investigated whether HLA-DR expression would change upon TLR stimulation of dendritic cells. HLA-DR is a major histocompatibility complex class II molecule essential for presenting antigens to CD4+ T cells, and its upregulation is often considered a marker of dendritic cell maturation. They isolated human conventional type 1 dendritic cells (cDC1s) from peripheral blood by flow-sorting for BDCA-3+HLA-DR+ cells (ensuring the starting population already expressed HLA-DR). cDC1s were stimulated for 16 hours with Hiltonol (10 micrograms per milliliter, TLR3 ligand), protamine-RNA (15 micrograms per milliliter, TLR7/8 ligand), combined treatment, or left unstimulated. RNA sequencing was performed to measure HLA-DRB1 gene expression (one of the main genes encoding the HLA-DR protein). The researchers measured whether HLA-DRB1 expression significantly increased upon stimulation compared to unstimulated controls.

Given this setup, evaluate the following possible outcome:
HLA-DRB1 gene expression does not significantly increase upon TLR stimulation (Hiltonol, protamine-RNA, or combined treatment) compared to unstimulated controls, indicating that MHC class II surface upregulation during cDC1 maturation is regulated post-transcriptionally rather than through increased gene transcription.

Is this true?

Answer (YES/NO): YES